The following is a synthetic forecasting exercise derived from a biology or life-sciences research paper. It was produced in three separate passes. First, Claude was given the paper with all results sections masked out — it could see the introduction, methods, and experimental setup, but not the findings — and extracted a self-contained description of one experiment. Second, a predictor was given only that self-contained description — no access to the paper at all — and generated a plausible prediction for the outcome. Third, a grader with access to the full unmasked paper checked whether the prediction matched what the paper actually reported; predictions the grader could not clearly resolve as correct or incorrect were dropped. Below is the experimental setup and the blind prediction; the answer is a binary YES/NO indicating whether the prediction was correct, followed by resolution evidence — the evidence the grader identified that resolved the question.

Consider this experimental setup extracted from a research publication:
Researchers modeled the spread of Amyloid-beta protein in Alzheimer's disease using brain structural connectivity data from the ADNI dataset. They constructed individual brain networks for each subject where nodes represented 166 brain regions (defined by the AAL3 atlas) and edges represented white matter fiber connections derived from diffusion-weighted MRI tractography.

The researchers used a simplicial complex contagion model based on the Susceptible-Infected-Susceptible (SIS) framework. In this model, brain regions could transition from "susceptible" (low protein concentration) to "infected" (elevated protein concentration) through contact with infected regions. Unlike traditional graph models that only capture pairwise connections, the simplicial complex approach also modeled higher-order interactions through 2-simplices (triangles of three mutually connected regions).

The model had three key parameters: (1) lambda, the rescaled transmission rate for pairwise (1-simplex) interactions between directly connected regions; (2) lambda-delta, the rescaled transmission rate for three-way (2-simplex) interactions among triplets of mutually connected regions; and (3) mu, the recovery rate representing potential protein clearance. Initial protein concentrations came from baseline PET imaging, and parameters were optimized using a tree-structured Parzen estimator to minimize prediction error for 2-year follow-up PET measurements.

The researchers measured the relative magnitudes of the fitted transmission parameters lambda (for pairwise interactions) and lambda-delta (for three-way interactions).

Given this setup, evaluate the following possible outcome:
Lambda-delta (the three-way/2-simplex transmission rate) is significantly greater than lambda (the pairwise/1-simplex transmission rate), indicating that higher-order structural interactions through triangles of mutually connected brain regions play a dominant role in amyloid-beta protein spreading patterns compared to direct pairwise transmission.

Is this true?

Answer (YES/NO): YES